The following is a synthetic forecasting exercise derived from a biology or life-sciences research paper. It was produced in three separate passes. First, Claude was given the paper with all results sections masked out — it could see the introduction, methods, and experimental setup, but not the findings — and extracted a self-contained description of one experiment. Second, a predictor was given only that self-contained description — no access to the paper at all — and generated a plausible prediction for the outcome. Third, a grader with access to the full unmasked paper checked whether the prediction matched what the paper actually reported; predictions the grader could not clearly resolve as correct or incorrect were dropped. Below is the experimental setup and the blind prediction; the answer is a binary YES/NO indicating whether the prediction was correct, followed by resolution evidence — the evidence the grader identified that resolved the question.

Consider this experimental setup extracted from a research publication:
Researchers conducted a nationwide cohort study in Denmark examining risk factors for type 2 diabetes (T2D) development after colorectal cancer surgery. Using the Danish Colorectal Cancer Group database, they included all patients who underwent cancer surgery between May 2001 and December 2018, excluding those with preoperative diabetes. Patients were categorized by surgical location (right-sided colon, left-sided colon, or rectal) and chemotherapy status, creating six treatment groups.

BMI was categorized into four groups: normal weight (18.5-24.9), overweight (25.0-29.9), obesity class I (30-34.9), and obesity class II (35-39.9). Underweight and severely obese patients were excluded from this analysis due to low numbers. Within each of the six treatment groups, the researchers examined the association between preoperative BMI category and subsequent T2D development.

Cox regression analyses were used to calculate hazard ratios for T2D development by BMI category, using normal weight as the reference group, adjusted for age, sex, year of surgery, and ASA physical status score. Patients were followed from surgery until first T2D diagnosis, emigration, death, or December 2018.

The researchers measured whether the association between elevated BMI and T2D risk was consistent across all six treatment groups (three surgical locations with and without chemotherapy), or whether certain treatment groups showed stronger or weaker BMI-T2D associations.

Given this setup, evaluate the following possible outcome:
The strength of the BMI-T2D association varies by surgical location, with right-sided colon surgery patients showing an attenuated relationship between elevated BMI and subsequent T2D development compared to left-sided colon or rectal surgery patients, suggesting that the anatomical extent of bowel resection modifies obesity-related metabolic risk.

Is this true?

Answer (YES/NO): NO